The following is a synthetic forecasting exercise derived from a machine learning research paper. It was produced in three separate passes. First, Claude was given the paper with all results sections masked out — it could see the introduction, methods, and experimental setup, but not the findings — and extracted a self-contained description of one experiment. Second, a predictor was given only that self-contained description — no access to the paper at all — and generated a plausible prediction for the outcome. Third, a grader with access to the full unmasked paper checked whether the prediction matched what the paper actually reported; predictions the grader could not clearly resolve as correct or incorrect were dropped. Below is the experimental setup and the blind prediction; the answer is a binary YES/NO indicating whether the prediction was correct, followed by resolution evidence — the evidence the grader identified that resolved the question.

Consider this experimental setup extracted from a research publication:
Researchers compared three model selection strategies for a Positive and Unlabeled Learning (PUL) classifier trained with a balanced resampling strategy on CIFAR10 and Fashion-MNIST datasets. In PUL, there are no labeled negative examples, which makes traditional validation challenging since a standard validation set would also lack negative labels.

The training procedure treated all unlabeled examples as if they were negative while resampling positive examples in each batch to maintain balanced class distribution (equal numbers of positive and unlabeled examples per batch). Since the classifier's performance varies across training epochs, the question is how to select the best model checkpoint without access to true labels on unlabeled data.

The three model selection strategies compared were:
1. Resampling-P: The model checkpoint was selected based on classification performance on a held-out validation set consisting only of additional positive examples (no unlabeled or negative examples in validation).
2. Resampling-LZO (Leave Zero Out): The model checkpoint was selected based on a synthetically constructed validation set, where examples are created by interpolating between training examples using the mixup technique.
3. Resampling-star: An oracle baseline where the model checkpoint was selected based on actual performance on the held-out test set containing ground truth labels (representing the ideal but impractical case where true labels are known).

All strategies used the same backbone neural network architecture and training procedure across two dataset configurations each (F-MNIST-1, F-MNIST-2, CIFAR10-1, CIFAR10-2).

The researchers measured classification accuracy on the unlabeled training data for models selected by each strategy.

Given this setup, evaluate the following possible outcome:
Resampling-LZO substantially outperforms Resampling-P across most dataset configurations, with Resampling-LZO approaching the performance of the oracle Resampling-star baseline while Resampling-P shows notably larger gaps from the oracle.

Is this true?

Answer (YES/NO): YES